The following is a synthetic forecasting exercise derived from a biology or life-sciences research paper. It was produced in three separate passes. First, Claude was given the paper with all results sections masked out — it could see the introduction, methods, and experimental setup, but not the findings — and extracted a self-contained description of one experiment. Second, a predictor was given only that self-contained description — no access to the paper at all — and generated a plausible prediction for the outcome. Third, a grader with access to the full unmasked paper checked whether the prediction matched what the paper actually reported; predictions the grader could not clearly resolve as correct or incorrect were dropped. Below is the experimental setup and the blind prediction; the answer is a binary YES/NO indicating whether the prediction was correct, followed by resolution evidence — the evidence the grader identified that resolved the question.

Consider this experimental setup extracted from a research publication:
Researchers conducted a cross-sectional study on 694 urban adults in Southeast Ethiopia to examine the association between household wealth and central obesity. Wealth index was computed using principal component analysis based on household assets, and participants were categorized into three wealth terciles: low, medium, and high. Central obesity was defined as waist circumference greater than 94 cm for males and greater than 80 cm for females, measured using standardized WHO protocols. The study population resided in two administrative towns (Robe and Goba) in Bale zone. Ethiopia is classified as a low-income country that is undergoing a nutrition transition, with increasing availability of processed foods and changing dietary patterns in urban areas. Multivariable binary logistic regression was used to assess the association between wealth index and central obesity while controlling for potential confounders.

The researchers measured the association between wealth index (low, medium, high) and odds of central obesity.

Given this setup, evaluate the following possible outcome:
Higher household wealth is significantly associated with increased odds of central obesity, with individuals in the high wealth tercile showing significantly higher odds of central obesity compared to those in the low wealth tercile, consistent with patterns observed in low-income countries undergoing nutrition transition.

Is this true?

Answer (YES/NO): NO